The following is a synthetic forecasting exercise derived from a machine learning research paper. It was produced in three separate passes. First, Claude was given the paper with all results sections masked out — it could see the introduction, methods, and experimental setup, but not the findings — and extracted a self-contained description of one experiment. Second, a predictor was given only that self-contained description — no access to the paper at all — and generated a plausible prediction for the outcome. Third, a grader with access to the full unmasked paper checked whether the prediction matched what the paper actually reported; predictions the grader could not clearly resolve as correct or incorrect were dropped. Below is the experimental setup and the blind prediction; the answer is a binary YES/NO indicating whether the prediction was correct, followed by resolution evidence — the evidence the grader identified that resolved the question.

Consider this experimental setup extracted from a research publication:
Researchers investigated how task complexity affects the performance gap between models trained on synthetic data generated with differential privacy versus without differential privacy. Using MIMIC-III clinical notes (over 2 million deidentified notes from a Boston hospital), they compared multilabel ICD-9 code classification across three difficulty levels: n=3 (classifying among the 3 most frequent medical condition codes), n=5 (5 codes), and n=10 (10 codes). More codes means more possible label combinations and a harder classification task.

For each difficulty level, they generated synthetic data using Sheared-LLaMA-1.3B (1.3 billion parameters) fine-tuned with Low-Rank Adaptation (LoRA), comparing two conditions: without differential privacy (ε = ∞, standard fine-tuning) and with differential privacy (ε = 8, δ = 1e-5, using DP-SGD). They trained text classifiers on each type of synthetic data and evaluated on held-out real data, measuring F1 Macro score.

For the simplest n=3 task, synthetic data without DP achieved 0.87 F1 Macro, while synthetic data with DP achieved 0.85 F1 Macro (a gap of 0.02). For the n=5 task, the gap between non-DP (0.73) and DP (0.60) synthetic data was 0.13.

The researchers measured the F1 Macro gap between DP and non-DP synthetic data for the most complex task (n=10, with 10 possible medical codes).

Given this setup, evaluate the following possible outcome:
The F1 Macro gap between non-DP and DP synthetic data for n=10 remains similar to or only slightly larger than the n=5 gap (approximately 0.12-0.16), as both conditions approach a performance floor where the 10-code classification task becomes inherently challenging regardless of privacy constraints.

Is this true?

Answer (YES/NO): NO